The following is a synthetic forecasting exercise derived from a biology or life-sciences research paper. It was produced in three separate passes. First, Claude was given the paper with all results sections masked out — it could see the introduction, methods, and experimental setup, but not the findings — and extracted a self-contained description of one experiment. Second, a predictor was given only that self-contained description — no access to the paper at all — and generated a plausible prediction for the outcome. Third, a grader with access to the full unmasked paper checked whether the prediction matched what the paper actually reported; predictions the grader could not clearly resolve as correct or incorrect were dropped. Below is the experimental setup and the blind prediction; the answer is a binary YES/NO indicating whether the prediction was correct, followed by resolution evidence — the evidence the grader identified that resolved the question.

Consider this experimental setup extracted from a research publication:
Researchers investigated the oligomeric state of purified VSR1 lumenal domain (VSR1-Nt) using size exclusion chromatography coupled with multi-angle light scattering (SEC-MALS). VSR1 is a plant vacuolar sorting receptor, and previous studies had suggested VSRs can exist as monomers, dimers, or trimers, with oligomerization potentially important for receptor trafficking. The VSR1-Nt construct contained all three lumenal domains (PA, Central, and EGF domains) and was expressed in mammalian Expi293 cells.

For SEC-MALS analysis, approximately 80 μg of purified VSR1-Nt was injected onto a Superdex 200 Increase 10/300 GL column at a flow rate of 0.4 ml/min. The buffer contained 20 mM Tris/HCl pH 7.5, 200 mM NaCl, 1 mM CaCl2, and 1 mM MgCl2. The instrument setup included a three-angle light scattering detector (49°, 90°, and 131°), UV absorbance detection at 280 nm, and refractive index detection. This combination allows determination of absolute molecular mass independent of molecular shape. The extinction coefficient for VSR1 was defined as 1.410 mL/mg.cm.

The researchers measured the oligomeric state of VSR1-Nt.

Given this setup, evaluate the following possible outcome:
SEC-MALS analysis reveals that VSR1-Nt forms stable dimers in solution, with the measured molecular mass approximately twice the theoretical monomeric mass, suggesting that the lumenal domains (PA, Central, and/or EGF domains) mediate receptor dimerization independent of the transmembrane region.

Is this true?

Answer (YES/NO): NO